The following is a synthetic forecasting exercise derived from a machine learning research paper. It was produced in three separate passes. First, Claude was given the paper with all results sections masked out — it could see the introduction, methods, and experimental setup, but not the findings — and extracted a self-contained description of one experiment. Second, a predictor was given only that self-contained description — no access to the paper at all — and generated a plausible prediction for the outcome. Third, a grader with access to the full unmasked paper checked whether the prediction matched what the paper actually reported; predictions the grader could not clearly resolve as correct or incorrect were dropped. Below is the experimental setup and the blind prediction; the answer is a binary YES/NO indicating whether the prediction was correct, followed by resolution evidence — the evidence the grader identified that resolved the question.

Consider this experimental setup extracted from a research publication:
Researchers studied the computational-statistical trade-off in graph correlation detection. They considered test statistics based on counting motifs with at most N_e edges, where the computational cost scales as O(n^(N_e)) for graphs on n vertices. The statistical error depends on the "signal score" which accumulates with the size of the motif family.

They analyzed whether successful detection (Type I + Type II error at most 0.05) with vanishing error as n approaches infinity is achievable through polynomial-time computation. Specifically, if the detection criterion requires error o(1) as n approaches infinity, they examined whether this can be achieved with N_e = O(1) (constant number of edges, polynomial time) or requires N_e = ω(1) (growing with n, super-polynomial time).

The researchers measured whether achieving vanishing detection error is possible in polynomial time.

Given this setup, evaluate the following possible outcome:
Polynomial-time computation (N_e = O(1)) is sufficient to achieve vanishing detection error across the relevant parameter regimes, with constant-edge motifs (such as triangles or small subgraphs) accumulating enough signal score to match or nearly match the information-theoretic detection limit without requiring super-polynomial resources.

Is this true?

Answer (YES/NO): NO